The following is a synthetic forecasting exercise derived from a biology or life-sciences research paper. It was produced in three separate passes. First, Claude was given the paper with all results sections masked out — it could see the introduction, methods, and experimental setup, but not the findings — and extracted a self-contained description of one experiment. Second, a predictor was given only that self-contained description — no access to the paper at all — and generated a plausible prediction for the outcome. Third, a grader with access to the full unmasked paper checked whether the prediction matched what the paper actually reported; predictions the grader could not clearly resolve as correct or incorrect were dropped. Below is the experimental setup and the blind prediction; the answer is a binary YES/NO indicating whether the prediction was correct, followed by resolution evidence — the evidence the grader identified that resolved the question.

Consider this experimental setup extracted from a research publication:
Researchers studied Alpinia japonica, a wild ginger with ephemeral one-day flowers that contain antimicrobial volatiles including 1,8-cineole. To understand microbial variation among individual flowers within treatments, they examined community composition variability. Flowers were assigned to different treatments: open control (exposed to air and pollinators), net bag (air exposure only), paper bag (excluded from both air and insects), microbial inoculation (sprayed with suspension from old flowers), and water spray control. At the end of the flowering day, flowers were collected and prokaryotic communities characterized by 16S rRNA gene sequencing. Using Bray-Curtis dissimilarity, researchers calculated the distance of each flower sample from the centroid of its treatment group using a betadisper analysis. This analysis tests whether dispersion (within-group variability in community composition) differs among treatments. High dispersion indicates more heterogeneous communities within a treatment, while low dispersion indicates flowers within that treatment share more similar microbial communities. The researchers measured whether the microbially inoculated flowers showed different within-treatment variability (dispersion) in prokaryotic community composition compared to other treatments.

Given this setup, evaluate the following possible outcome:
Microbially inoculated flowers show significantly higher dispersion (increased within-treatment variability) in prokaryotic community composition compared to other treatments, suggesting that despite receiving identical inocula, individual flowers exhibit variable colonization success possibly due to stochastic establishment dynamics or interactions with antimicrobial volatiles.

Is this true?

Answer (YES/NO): NO